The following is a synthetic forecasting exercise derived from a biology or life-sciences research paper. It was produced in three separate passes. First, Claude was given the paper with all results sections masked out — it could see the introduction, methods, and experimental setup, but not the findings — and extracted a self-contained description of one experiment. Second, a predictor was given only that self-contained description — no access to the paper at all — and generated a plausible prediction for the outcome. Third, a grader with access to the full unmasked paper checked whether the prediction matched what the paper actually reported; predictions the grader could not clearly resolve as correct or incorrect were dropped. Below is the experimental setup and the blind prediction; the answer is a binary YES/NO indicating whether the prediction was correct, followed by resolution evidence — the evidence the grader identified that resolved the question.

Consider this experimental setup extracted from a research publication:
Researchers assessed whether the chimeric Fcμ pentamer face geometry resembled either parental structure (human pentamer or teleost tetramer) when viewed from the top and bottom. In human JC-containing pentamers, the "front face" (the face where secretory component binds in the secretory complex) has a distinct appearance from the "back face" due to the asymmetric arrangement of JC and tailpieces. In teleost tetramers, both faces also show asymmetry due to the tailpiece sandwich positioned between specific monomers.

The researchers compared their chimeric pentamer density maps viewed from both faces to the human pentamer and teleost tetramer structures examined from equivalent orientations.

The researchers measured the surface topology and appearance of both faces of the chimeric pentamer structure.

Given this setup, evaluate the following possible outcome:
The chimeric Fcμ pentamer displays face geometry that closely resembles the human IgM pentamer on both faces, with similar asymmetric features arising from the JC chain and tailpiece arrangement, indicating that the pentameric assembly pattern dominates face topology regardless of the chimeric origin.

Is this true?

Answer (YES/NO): NO